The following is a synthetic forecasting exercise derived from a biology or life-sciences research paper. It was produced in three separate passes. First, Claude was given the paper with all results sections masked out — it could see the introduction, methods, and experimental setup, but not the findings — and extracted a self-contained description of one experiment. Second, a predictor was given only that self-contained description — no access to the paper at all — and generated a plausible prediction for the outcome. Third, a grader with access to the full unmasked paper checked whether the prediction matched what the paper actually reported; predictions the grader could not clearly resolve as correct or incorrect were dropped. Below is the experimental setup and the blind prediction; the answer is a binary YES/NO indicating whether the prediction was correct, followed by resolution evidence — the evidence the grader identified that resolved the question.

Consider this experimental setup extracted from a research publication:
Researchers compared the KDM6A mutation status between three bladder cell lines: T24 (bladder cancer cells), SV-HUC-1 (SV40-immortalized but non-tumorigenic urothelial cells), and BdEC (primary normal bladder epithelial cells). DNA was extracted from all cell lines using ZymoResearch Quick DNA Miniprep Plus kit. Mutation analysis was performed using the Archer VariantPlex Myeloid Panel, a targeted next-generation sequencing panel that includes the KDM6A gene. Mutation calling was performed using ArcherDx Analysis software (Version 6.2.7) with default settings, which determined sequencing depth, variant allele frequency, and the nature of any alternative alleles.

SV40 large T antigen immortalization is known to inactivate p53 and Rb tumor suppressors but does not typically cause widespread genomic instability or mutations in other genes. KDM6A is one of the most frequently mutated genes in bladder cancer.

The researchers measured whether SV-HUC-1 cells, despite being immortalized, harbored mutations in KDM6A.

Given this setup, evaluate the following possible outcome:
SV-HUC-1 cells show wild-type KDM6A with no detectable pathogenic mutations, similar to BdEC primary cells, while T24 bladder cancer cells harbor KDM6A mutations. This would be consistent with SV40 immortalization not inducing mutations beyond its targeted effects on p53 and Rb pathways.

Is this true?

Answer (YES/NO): NO